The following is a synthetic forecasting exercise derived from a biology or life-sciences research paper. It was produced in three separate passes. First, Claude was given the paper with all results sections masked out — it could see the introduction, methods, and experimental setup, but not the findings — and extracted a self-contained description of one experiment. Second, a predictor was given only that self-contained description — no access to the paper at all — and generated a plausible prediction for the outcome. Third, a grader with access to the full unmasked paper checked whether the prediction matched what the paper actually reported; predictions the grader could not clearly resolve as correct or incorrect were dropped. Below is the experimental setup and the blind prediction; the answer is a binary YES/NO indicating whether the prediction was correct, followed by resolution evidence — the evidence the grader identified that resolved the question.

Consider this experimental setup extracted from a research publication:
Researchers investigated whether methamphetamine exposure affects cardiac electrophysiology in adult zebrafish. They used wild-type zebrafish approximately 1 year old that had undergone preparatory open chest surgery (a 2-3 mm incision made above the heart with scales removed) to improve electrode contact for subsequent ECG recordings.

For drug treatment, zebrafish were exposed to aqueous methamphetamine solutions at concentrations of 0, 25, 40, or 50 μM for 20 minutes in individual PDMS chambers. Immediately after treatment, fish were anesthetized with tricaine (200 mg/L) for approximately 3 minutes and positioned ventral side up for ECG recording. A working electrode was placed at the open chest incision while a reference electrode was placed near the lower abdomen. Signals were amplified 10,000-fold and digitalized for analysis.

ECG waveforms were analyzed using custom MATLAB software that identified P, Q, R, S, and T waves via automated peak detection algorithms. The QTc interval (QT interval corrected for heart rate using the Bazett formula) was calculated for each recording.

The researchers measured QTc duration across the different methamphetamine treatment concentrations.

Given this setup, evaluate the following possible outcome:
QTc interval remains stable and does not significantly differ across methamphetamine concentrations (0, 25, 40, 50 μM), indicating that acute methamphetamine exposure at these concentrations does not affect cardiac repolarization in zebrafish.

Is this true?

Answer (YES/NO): YES